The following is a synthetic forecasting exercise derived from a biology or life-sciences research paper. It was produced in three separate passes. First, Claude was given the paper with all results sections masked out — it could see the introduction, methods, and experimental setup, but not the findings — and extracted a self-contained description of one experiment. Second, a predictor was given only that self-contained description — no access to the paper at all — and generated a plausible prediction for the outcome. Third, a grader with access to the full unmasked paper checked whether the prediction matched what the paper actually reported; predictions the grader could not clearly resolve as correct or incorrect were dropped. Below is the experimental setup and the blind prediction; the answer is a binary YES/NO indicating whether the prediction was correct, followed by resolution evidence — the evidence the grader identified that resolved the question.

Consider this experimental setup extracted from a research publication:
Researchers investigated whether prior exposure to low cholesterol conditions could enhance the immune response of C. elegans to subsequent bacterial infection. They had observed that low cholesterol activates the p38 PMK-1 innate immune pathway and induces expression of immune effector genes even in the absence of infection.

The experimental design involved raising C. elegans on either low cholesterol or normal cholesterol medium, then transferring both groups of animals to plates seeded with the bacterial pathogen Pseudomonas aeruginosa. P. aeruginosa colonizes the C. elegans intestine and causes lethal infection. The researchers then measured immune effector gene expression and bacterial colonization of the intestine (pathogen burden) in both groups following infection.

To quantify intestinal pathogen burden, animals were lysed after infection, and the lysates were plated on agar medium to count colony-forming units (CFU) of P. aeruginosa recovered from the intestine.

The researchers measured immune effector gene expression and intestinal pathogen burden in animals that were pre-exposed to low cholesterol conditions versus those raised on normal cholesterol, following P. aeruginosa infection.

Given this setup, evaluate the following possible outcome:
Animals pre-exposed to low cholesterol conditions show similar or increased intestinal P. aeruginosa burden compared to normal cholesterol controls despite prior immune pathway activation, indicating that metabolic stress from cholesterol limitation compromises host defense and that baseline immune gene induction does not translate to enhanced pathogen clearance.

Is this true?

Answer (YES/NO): NO